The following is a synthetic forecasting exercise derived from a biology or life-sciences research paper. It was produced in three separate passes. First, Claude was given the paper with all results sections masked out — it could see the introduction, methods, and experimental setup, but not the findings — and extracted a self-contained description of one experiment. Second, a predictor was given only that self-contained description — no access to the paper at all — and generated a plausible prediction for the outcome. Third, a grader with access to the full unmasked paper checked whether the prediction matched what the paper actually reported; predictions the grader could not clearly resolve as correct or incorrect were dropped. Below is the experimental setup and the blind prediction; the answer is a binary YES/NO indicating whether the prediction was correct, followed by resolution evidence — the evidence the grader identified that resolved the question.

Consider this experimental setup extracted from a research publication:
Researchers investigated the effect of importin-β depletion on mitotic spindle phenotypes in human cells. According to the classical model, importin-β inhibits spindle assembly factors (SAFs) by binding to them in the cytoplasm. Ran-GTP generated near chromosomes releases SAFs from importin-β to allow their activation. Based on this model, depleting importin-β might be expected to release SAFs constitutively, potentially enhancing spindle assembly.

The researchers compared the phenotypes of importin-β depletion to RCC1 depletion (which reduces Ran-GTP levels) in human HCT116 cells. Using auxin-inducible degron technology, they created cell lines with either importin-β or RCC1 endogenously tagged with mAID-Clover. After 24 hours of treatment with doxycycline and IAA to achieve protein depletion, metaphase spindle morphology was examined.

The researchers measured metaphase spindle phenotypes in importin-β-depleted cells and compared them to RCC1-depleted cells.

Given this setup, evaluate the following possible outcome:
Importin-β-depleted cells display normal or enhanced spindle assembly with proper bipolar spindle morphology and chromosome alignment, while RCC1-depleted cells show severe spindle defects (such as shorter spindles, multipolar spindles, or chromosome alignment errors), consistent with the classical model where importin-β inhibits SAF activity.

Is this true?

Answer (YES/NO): NO